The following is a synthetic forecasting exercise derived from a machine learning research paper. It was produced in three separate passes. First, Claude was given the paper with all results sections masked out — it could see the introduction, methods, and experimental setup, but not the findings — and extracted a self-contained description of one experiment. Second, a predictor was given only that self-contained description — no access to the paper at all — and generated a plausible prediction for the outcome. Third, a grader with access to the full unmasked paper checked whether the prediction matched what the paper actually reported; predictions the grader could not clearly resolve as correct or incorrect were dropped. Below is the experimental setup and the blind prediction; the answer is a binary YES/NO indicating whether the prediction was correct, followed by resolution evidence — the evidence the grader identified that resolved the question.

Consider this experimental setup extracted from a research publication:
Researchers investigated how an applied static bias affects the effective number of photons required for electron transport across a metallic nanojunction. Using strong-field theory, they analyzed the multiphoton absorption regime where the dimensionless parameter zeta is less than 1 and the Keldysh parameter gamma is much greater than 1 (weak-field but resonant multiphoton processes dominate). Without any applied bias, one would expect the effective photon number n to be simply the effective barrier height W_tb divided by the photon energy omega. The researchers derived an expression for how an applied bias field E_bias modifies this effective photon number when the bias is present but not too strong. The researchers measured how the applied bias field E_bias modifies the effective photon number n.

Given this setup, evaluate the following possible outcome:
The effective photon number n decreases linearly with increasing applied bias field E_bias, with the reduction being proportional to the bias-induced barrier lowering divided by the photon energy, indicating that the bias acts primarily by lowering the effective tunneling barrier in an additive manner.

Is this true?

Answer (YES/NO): NO